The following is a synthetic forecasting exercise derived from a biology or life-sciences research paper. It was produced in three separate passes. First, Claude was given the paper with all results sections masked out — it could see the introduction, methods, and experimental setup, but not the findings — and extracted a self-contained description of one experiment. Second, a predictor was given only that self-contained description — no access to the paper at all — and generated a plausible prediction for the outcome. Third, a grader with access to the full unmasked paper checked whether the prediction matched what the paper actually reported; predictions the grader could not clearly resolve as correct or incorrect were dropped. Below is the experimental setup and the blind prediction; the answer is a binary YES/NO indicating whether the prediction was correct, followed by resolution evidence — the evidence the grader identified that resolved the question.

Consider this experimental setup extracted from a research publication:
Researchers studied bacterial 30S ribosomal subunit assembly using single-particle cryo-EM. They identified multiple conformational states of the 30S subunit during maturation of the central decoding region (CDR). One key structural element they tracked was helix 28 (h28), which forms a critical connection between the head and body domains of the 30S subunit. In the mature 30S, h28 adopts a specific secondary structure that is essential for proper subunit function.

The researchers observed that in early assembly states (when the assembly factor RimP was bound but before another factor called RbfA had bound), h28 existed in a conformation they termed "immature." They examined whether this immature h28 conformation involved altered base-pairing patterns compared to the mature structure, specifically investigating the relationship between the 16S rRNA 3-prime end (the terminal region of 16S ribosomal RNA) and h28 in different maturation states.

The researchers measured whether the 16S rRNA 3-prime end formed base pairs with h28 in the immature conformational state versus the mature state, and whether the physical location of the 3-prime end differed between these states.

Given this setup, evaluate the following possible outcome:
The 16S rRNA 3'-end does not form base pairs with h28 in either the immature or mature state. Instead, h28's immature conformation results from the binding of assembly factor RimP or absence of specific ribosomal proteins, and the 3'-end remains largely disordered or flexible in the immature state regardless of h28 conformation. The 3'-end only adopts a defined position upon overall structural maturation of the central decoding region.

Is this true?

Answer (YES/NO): NO